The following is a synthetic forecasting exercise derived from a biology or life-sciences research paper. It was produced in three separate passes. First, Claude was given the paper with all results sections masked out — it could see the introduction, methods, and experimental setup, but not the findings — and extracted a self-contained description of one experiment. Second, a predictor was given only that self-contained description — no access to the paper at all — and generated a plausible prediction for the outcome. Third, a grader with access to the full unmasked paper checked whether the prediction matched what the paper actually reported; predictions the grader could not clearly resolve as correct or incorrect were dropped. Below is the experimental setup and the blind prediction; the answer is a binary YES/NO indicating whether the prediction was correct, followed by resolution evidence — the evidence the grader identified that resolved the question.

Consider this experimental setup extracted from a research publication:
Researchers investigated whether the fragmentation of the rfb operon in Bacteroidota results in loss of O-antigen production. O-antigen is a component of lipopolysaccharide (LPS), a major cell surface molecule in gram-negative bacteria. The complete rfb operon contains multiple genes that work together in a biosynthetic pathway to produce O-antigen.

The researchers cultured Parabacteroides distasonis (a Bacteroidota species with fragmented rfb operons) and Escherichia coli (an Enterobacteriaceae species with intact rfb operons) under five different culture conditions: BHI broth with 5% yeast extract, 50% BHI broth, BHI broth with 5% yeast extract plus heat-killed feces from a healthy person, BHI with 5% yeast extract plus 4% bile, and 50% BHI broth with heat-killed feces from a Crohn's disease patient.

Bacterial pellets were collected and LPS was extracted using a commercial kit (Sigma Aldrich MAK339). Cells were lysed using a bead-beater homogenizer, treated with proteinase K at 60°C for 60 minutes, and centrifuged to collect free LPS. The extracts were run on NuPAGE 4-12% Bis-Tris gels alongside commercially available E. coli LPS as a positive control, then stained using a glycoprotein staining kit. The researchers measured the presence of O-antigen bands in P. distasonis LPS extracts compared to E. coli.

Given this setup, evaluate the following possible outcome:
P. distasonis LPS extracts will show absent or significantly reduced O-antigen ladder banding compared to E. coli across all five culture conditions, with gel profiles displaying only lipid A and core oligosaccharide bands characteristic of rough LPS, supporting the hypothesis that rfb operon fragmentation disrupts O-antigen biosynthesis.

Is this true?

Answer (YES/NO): YES